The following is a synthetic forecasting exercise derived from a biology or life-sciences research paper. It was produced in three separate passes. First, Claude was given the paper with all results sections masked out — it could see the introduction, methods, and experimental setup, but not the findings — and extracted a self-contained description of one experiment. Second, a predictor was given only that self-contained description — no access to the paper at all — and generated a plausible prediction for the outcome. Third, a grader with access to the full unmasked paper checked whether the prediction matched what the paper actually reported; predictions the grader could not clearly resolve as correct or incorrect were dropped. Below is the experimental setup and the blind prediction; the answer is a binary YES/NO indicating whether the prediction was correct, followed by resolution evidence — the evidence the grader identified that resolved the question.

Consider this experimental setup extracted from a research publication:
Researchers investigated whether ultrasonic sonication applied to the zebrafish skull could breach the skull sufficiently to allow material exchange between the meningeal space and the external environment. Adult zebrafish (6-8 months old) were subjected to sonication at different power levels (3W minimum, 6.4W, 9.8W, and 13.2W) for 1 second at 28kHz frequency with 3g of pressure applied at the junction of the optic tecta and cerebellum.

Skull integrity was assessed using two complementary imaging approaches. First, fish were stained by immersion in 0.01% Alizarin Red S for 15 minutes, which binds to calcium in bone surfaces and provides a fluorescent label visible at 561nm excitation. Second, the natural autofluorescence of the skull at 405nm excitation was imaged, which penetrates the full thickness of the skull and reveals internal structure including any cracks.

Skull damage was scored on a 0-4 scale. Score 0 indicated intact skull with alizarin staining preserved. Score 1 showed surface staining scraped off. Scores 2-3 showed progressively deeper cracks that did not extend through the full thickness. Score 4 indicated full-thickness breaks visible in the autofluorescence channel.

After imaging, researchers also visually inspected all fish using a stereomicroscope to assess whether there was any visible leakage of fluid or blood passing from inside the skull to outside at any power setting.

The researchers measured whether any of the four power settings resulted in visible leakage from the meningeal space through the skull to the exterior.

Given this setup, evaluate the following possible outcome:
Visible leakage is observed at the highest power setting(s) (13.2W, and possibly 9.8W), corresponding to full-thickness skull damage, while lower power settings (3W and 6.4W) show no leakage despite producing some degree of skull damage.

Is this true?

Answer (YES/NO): NO